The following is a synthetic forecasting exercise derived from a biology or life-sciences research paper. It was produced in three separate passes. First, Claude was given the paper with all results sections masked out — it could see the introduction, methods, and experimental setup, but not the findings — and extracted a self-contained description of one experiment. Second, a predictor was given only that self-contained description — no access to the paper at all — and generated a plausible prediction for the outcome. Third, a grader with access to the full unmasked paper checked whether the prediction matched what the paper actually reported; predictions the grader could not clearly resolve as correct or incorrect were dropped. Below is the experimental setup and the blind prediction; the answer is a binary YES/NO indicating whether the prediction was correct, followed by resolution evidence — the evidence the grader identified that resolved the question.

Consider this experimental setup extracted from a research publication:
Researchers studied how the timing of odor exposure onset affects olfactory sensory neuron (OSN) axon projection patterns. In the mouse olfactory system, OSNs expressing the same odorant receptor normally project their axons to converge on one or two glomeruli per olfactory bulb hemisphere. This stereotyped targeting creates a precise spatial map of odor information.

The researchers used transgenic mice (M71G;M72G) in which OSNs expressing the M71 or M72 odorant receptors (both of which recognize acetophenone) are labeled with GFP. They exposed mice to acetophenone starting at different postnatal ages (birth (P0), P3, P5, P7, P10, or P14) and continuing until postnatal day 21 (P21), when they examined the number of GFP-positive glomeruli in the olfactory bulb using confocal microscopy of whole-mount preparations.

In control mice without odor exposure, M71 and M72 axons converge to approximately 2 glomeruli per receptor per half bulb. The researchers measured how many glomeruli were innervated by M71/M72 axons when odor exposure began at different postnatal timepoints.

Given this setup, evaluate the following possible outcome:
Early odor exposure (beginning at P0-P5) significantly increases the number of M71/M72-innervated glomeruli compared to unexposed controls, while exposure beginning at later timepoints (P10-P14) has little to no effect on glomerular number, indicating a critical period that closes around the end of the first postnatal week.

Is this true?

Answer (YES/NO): YES